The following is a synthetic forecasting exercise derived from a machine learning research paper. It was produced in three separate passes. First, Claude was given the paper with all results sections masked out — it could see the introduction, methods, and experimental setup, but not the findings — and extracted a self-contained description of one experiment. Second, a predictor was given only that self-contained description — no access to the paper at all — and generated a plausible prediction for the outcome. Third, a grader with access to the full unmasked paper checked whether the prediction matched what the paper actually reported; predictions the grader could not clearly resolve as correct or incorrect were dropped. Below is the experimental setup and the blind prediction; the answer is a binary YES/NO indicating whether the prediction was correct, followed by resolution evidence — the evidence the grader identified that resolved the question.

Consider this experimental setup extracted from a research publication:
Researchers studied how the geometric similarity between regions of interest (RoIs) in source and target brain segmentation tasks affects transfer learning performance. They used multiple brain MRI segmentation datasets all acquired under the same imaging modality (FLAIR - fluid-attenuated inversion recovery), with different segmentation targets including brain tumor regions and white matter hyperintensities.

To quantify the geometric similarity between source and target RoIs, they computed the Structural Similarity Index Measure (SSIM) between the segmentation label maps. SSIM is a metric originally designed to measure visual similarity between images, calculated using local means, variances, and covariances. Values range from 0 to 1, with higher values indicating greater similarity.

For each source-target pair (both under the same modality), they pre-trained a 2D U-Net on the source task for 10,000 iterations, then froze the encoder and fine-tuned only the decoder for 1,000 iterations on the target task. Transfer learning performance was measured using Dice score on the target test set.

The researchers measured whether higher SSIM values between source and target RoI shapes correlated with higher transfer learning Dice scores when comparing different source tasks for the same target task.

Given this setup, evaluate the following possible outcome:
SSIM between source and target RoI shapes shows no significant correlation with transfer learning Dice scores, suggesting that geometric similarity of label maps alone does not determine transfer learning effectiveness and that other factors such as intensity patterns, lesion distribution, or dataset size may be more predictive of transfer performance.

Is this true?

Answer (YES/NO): NO